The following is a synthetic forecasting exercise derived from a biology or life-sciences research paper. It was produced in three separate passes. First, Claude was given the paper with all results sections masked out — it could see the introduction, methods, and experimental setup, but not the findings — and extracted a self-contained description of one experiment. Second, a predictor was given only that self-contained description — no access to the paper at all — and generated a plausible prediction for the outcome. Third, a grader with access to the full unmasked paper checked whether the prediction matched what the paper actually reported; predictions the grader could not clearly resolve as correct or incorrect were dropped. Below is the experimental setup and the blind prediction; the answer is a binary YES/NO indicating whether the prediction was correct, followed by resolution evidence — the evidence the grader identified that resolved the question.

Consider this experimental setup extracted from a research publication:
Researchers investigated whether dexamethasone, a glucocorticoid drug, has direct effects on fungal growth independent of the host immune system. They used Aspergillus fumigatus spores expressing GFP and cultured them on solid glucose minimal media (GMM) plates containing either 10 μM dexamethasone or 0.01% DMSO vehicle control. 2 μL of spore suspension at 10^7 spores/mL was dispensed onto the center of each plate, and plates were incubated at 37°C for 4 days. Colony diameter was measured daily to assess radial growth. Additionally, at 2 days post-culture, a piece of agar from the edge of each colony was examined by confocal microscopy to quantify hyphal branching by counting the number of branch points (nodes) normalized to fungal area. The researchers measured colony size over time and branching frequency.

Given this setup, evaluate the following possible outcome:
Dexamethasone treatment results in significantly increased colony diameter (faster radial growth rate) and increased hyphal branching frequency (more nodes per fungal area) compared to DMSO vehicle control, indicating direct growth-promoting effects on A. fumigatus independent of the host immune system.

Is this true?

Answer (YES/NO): NO